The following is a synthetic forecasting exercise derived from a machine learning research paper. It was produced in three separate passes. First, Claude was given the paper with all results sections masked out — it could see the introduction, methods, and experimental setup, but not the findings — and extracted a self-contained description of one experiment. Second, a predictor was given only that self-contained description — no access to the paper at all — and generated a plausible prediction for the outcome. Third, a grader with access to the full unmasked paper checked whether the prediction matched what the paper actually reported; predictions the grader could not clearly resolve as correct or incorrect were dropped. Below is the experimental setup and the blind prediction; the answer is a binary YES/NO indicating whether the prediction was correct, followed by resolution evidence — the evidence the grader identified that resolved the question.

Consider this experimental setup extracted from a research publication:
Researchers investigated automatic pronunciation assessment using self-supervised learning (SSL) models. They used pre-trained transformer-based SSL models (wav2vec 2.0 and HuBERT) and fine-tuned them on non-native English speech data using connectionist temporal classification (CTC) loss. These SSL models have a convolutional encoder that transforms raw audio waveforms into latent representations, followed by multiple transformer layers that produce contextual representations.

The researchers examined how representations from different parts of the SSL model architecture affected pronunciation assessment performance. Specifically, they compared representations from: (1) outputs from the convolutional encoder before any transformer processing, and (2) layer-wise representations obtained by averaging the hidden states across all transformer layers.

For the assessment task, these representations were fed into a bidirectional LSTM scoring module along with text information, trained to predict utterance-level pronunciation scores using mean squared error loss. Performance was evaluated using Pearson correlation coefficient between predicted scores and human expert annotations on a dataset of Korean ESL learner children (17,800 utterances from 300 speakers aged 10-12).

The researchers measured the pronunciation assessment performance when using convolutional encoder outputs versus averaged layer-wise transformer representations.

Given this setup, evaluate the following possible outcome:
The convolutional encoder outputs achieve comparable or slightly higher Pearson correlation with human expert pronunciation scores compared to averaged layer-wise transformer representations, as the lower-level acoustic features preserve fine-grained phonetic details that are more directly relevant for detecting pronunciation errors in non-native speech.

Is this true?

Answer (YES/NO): NO